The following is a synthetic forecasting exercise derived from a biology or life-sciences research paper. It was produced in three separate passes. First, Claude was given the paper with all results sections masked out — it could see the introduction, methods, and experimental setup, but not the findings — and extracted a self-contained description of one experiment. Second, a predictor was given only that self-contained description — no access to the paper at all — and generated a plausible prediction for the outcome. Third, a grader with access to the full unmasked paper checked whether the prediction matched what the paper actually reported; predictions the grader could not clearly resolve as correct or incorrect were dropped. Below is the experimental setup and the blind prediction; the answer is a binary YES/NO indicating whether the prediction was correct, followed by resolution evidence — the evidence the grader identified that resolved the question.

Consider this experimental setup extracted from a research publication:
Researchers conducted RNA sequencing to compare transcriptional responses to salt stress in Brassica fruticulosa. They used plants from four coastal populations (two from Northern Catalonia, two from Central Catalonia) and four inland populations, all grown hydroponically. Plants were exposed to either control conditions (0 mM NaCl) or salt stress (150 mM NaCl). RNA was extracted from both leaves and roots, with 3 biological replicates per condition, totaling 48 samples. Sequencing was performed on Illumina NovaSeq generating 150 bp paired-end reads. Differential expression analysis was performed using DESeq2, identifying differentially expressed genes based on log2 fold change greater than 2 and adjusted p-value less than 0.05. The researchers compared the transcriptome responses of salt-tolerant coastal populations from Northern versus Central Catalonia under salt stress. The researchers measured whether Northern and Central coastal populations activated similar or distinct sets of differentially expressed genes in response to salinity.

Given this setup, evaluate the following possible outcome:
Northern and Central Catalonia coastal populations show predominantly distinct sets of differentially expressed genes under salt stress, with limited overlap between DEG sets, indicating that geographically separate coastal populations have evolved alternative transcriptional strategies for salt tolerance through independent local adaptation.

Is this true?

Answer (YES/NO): YES